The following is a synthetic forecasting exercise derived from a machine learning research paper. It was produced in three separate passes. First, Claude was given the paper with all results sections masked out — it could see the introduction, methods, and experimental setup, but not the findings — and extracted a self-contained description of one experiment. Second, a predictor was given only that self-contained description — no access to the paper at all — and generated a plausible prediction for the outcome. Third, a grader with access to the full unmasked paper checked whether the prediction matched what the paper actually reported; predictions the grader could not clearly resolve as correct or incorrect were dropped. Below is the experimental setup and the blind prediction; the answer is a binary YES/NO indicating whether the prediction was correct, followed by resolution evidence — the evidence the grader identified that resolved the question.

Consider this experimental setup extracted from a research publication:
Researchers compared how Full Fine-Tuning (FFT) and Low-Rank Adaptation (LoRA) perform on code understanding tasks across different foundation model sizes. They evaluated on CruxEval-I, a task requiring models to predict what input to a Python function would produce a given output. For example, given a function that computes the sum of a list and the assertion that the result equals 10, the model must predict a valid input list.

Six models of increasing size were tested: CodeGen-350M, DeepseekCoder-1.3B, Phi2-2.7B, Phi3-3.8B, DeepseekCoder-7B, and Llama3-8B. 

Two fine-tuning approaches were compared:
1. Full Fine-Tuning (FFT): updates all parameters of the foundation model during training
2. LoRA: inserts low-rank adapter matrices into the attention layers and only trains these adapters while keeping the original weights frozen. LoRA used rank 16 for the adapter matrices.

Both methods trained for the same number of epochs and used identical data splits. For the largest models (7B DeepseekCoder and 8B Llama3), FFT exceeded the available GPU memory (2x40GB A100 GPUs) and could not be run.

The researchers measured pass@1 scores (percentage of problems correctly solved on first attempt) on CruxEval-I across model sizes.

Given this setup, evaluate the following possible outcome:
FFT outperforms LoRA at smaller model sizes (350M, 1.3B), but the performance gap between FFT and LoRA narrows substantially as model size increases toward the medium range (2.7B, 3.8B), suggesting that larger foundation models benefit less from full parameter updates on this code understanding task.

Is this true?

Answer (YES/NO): YES